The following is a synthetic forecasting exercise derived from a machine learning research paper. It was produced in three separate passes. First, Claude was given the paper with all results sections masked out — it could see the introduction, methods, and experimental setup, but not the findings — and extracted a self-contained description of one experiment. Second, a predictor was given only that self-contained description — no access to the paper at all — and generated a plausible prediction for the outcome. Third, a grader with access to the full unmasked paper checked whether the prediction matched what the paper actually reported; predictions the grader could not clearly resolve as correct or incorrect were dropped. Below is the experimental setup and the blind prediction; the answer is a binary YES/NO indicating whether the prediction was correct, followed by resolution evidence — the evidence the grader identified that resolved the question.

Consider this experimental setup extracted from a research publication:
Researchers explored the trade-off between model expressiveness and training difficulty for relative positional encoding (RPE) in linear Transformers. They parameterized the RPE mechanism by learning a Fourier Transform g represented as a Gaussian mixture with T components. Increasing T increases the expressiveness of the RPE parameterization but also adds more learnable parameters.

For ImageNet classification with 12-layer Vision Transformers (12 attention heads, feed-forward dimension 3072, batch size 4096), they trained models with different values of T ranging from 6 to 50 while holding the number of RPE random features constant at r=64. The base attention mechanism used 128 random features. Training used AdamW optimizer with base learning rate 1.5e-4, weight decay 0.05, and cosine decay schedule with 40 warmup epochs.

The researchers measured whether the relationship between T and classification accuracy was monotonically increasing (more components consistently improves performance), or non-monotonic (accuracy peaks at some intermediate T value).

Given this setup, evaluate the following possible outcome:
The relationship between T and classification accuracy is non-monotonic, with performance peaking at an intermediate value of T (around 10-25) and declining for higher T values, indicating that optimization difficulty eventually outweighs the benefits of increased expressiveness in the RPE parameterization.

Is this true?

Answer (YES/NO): YES